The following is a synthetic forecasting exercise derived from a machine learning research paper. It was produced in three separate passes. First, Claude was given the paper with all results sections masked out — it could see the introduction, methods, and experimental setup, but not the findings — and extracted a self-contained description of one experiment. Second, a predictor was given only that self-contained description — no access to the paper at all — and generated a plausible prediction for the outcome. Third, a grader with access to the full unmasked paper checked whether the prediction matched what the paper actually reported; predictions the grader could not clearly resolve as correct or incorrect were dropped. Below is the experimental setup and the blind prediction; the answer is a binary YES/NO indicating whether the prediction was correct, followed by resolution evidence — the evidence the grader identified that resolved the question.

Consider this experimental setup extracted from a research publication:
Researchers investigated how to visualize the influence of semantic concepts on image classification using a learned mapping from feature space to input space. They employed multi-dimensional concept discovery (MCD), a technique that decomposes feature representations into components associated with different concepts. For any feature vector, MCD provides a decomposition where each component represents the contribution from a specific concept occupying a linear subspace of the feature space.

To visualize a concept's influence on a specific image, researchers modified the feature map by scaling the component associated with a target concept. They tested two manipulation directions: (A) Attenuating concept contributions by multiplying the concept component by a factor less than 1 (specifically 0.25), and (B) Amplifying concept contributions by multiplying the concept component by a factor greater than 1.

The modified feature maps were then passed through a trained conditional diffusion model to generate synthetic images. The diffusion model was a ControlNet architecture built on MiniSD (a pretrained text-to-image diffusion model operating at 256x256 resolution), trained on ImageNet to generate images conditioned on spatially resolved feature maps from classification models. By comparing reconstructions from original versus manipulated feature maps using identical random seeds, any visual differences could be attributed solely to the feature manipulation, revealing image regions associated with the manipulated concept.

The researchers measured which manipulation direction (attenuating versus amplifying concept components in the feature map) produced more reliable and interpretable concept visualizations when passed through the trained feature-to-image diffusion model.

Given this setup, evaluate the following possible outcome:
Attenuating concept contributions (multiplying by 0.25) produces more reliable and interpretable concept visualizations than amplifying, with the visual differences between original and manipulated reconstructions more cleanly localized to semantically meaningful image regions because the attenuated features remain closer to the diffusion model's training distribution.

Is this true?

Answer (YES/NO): YES